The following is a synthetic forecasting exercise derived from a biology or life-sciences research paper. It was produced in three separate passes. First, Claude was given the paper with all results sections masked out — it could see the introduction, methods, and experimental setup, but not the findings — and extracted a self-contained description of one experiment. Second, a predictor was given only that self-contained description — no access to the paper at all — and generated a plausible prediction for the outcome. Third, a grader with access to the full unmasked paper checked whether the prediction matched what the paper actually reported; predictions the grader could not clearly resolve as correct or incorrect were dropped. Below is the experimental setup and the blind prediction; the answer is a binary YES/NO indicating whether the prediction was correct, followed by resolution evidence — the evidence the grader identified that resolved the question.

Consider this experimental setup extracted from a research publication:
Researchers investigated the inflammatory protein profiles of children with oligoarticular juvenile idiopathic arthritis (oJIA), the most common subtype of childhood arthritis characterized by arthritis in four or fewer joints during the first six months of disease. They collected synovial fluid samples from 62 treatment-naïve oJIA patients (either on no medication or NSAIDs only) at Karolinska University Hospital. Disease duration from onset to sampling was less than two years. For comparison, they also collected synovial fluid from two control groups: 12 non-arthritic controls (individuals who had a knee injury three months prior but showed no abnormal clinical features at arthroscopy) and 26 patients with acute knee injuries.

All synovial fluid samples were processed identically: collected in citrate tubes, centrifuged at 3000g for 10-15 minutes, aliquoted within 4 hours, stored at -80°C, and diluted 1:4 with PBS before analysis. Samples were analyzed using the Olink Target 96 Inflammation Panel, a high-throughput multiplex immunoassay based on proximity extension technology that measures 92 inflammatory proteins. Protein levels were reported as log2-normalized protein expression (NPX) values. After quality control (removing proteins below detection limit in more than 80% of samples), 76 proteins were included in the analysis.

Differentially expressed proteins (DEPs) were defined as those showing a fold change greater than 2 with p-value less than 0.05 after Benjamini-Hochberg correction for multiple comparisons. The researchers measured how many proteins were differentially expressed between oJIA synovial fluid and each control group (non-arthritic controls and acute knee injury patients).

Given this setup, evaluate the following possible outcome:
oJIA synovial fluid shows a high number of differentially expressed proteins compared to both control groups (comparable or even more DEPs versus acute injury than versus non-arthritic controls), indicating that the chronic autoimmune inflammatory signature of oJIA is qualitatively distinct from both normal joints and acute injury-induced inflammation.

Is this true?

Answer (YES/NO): NO